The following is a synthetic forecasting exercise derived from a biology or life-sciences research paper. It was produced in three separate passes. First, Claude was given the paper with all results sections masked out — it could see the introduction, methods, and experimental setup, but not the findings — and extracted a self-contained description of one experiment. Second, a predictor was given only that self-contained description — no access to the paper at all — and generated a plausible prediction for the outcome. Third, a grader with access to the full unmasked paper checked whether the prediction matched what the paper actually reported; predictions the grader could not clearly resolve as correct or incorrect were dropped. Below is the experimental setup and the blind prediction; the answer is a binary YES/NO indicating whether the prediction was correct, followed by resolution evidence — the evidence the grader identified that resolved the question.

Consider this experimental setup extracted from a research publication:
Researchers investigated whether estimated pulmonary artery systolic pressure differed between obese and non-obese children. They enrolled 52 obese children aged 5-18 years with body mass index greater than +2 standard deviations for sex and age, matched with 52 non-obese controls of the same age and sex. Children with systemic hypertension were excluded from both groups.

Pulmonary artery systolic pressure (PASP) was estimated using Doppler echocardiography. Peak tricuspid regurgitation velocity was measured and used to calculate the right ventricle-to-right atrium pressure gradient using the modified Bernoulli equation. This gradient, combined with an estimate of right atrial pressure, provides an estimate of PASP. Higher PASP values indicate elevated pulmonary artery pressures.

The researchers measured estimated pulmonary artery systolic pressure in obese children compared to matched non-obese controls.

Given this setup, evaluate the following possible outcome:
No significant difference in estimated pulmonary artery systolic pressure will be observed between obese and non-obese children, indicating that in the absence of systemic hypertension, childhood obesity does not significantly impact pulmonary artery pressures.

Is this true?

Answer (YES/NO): NO